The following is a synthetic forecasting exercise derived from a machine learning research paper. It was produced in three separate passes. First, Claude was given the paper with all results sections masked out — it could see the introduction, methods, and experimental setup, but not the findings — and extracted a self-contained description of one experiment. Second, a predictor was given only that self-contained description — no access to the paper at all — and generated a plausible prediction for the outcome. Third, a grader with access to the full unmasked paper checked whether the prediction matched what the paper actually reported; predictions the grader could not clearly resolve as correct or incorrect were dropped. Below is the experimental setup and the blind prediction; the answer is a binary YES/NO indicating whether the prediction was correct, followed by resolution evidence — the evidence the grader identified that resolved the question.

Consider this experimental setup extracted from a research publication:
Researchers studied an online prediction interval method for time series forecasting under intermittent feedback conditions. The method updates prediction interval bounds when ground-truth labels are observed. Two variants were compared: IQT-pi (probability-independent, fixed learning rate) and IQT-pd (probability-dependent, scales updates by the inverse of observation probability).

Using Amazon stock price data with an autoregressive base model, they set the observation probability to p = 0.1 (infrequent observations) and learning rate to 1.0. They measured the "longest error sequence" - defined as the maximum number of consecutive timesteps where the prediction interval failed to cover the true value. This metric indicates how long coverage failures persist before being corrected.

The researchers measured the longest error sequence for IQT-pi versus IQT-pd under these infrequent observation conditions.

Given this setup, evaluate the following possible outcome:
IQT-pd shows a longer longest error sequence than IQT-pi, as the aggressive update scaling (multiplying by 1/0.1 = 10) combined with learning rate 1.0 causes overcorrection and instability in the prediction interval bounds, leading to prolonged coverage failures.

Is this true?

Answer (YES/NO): YES